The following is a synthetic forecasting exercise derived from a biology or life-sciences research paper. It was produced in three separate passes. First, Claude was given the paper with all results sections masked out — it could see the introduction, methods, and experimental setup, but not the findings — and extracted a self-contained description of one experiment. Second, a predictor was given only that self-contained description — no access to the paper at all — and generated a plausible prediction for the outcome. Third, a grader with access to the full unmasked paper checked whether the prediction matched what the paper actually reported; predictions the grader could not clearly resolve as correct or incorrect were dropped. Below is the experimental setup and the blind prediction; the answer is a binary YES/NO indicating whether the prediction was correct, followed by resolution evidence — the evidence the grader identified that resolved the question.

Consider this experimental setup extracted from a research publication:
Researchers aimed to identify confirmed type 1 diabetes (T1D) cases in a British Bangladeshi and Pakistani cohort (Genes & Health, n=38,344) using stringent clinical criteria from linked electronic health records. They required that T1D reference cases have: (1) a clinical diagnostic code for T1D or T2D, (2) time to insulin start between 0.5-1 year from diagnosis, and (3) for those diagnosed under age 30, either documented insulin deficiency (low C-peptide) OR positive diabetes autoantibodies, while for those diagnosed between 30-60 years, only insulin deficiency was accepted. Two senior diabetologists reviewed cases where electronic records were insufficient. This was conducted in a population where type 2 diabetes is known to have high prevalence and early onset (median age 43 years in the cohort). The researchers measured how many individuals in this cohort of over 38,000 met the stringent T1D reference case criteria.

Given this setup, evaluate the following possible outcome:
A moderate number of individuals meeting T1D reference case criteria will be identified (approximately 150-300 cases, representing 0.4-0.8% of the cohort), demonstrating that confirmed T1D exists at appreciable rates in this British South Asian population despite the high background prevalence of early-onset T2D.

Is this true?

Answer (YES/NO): NO